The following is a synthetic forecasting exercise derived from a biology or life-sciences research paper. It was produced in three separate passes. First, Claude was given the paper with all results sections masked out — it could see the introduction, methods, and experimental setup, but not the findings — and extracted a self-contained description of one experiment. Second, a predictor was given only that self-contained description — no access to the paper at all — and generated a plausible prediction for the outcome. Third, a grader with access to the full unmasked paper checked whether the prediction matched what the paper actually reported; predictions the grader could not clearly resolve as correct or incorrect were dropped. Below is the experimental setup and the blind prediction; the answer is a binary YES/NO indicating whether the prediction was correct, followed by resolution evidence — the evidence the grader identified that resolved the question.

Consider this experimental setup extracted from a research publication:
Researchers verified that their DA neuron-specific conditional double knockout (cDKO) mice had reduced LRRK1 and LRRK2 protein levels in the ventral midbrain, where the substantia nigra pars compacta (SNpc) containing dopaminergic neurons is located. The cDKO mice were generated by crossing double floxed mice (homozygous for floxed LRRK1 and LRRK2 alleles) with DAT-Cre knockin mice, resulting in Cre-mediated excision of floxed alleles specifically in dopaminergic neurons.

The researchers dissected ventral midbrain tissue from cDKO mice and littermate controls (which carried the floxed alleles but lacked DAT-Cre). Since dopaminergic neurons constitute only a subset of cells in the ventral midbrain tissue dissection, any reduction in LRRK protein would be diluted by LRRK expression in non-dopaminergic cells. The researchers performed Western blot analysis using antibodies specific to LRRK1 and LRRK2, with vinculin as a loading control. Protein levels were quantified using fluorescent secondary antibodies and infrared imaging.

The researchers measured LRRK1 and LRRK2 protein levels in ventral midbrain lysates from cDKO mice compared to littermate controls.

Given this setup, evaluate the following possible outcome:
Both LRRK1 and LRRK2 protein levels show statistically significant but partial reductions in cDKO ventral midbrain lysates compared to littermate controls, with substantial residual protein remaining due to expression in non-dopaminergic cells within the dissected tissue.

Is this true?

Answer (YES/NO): YES